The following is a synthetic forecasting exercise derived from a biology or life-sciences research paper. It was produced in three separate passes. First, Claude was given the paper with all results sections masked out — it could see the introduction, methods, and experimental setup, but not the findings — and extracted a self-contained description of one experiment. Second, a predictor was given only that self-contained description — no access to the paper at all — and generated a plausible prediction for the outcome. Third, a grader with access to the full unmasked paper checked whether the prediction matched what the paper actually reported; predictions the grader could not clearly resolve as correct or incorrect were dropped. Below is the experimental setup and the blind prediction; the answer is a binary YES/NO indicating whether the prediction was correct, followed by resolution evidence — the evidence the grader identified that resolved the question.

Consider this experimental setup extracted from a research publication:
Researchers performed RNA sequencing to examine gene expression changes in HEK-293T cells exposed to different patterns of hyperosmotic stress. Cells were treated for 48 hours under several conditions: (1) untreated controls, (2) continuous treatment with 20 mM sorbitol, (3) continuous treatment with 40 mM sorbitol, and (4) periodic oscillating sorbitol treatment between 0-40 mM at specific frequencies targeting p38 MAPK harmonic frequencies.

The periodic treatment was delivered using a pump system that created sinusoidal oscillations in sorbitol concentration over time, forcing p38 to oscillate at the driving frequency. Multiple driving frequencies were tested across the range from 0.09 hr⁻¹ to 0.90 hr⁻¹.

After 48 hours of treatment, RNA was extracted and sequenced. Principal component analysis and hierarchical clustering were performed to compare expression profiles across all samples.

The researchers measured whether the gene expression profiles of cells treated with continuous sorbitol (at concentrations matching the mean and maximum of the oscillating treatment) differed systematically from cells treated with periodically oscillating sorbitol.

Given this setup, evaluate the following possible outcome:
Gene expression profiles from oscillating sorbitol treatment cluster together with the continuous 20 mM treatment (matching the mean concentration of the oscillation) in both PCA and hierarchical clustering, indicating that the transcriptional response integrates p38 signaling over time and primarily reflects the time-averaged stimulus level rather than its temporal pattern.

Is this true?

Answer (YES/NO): NO